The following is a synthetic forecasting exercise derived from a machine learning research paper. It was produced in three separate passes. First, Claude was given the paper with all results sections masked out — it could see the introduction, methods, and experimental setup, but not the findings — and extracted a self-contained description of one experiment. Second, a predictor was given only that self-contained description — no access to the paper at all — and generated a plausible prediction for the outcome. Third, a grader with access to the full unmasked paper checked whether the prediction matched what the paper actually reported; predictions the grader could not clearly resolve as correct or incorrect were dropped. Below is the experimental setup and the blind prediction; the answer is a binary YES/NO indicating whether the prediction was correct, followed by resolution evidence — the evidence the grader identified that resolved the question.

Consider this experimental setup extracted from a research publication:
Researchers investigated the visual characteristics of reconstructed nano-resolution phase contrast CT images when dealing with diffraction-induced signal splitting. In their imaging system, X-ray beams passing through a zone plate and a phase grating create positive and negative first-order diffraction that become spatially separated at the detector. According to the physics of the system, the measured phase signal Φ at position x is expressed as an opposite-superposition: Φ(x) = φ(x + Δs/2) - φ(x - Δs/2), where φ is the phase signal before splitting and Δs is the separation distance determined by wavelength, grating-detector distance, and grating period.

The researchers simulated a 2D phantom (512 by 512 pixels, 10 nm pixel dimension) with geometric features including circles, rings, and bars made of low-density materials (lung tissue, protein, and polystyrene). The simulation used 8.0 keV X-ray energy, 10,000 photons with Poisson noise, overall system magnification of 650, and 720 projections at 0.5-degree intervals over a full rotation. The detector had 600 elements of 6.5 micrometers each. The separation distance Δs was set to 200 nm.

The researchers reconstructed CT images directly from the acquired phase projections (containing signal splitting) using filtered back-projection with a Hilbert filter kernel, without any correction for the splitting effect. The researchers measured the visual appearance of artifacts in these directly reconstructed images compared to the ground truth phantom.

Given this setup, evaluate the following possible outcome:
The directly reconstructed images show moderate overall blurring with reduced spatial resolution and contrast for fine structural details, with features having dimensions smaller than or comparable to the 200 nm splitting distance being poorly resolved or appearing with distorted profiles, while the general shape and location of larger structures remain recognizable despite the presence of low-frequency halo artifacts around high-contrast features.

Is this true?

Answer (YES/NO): NO